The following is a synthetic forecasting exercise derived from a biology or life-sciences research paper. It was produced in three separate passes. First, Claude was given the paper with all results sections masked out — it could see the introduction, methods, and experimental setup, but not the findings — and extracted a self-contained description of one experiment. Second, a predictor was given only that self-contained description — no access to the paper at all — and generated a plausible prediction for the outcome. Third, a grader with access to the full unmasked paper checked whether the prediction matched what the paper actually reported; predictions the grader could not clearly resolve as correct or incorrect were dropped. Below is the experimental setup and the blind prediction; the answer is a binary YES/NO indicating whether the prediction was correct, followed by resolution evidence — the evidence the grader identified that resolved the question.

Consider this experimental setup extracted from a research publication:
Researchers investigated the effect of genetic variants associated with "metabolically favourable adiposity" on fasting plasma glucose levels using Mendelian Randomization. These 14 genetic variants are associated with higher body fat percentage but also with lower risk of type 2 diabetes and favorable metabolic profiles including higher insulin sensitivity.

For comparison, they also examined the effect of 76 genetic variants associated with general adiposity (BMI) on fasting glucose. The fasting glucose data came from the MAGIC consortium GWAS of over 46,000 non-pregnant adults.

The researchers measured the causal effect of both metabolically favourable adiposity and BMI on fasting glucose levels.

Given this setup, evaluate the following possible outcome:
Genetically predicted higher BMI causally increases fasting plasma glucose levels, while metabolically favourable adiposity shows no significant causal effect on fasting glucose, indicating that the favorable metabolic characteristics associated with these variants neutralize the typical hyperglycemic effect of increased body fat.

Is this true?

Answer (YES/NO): NO